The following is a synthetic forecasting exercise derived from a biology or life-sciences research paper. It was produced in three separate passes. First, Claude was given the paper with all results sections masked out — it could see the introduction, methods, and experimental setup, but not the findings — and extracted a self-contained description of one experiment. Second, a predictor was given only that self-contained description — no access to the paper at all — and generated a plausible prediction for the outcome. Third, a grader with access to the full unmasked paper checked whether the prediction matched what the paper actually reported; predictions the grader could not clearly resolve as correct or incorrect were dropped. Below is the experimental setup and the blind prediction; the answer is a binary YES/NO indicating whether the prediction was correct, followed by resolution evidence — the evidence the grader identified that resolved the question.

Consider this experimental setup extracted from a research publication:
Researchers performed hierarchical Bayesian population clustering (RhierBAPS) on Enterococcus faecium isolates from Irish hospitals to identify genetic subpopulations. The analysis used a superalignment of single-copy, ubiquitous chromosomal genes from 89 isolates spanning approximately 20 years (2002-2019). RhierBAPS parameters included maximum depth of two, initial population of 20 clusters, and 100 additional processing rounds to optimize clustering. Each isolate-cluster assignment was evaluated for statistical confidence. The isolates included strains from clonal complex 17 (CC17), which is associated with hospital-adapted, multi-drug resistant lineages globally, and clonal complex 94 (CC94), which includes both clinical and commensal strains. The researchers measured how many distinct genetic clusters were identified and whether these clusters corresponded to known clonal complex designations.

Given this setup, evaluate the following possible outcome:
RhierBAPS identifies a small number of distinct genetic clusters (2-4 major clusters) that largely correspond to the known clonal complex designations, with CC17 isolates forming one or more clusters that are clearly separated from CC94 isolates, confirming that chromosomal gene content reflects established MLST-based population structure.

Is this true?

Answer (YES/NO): YES